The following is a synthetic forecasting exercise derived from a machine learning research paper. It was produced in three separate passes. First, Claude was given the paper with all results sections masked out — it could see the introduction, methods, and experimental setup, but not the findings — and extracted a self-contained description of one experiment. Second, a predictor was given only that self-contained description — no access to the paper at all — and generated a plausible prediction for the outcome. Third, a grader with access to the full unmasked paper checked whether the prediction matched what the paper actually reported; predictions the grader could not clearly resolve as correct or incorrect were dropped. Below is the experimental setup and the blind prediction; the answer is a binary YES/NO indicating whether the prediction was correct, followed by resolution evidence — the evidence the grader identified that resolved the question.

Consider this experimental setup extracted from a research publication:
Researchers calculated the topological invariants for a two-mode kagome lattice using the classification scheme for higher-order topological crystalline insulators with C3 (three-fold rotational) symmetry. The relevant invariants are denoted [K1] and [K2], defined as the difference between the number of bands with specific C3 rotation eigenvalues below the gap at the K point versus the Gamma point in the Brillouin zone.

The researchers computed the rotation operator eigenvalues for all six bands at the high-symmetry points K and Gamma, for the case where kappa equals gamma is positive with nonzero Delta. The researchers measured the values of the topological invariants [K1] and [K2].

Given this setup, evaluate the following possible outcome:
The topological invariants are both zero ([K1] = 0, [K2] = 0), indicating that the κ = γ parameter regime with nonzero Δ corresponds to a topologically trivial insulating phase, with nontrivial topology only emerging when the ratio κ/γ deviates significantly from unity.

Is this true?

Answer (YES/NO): NO